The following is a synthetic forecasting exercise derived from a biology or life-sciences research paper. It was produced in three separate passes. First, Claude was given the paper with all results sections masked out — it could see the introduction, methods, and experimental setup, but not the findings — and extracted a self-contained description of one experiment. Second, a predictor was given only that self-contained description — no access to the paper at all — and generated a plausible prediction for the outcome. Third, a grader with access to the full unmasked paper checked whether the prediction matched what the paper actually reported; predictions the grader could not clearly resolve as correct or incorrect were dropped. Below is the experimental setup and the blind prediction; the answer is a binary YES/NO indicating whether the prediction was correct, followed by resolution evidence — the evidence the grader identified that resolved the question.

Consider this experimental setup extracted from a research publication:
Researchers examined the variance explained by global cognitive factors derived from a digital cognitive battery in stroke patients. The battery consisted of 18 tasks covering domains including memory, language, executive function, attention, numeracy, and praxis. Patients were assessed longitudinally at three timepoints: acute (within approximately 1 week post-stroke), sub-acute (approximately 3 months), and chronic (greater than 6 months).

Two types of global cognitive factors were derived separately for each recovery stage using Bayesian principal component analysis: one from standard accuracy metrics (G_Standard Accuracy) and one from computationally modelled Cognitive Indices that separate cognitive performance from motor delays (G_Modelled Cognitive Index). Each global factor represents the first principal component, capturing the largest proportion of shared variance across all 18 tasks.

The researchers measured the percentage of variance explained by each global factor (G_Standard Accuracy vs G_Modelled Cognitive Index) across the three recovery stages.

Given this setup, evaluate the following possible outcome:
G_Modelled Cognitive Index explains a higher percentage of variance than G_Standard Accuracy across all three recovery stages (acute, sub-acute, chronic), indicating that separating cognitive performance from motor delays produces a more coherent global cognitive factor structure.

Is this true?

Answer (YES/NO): NO